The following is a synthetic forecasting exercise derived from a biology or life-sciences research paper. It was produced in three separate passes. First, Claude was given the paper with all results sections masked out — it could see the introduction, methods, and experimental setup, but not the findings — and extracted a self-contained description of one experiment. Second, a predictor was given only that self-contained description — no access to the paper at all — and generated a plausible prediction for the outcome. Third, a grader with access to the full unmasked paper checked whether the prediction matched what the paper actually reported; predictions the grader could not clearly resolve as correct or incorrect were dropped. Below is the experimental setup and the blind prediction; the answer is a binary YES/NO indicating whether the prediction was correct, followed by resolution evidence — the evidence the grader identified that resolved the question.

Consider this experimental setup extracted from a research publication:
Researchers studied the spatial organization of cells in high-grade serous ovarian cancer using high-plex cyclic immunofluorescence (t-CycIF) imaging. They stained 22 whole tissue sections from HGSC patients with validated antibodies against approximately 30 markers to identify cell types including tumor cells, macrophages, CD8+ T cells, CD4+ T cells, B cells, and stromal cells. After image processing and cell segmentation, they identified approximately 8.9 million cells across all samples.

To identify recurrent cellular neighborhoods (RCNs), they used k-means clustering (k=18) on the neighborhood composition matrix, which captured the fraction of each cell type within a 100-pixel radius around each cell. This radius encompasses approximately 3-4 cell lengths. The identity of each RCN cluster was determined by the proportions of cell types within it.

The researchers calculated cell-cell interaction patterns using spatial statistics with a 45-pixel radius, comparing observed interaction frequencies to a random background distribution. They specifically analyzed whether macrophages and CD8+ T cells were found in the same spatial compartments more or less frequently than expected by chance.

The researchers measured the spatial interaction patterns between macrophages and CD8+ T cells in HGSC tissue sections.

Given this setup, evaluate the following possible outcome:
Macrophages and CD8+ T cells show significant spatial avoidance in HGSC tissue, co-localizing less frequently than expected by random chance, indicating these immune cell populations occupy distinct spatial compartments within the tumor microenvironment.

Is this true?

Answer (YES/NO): NO